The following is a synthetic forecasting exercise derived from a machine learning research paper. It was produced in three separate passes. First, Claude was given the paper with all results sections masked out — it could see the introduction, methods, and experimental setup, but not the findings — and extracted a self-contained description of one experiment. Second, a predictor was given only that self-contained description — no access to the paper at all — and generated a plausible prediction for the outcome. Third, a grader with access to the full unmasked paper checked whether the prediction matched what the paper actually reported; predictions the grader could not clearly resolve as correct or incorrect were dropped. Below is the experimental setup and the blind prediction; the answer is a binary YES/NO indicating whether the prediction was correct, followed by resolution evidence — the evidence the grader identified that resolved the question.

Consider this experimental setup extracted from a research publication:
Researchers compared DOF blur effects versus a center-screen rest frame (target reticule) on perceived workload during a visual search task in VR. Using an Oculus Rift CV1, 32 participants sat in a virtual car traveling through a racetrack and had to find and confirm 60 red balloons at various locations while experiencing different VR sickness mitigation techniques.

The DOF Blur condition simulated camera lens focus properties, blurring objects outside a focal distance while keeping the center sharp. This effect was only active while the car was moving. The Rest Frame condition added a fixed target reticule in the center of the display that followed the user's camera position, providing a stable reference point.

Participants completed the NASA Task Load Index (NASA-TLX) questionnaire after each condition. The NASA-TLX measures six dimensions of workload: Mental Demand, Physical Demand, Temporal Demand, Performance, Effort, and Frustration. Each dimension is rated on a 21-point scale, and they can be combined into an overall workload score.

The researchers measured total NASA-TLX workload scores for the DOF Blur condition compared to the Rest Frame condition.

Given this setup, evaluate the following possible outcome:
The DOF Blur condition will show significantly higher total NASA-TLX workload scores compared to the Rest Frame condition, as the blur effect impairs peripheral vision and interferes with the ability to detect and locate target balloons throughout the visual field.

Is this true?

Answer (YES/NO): NO